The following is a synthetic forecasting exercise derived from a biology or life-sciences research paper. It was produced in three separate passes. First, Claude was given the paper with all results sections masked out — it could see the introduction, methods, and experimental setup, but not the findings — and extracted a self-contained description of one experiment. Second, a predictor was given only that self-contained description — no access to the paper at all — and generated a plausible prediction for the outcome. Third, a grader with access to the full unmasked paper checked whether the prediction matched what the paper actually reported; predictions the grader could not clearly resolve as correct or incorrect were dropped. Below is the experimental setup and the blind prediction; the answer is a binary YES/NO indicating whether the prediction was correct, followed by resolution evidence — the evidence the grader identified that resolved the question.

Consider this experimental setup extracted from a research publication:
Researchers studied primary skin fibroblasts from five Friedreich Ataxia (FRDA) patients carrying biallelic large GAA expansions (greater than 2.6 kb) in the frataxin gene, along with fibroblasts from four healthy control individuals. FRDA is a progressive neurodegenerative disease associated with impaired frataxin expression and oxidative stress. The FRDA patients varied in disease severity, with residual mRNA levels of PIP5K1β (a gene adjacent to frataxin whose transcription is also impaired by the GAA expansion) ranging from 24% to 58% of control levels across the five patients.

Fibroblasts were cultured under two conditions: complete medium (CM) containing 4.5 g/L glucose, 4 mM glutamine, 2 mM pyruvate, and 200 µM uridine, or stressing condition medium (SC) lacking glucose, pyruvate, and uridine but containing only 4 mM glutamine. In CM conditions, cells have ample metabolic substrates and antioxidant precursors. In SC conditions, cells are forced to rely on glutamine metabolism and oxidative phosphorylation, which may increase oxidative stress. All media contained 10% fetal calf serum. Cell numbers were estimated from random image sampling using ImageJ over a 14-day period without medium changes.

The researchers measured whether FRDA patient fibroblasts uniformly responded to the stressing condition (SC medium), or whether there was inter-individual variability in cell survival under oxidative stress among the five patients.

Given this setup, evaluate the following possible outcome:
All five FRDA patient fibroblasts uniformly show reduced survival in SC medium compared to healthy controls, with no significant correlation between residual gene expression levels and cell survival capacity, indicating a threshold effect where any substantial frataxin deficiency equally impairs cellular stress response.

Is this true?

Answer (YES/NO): NO